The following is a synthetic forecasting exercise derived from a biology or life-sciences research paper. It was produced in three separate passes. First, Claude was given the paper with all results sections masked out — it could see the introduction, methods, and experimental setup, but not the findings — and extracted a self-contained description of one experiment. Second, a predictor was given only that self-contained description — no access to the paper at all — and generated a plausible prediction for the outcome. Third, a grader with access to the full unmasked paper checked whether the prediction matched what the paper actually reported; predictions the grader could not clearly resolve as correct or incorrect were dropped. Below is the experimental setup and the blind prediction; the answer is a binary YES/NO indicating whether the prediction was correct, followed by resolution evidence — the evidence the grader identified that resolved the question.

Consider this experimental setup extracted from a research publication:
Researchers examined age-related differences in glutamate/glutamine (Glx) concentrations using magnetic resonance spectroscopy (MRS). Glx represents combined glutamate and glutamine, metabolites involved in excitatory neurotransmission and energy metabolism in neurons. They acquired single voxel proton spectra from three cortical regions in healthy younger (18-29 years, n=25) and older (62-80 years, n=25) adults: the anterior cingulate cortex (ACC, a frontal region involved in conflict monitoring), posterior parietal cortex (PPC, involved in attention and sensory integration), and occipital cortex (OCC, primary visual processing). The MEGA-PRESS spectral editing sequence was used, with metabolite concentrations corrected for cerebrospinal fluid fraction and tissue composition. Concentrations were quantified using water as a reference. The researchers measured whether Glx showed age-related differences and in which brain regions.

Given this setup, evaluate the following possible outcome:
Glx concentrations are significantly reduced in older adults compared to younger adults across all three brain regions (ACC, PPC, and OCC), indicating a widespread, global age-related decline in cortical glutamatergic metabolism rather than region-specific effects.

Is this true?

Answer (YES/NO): NO